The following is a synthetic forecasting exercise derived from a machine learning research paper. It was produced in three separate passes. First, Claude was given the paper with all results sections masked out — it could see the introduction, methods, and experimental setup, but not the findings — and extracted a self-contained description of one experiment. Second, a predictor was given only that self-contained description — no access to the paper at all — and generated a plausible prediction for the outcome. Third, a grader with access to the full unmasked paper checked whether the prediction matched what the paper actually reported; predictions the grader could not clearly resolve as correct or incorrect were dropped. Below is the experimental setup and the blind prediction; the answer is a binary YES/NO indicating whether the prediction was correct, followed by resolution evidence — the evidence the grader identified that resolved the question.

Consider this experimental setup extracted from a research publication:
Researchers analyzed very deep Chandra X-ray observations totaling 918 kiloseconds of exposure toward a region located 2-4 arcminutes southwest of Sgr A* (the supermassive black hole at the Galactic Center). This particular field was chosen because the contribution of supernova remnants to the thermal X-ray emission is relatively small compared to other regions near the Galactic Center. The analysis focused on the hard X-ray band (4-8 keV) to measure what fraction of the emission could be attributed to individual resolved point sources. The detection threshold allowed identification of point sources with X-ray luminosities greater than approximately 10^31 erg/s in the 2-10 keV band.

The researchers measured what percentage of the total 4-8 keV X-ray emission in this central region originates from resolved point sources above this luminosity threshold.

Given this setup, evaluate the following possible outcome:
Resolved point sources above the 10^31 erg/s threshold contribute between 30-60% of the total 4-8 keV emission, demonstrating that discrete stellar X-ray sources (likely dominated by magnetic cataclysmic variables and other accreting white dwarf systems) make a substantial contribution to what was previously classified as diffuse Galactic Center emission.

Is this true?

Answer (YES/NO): YES